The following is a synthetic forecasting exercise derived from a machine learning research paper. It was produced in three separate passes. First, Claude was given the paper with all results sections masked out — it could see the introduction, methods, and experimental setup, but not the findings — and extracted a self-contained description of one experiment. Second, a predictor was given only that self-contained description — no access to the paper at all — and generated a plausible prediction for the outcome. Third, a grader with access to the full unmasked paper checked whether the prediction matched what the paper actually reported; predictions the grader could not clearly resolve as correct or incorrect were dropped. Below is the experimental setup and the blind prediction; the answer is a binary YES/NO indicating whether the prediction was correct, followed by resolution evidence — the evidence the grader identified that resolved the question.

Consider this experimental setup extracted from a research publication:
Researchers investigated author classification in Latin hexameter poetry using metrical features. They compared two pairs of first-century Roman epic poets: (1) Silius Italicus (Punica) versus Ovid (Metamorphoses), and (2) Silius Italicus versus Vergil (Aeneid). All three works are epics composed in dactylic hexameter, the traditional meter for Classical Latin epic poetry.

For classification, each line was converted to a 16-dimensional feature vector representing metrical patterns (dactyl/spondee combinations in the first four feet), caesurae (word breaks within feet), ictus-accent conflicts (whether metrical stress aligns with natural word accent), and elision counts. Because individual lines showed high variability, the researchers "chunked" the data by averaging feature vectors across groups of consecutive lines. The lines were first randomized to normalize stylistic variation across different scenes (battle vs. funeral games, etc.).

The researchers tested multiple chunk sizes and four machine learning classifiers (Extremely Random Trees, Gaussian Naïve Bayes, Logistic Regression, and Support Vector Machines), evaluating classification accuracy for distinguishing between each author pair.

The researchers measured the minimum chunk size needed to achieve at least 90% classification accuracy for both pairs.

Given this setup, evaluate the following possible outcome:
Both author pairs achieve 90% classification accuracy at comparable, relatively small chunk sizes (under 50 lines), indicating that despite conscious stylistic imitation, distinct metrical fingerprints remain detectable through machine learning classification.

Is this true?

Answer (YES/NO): NO